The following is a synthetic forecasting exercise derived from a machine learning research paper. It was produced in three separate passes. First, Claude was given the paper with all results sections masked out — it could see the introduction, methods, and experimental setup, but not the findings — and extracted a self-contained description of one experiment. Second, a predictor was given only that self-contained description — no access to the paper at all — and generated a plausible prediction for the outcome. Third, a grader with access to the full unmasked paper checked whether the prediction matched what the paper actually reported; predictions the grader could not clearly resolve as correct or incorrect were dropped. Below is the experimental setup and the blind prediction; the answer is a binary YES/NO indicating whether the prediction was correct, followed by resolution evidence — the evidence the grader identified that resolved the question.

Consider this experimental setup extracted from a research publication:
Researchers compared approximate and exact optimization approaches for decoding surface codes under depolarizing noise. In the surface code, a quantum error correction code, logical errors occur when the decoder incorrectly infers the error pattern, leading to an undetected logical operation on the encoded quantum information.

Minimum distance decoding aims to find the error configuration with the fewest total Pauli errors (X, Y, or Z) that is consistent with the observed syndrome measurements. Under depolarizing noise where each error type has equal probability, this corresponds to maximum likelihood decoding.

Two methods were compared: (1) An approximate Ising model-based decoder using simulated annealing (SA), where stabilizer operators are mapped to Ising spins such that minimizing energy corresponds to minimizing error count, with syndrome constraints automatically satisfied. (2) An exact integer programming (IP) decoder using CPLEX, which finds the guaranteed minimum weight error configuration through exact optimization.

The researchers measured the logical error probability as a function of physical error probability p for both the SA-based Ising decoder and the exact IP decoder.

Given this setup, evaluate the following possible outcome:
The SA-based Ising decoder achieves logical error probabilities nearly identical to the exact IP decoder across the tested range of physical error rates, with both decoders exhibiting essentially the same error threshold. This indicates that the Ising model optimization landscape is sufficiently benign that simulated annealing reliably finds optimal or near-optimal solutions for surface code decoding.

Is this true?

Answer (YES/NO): YES